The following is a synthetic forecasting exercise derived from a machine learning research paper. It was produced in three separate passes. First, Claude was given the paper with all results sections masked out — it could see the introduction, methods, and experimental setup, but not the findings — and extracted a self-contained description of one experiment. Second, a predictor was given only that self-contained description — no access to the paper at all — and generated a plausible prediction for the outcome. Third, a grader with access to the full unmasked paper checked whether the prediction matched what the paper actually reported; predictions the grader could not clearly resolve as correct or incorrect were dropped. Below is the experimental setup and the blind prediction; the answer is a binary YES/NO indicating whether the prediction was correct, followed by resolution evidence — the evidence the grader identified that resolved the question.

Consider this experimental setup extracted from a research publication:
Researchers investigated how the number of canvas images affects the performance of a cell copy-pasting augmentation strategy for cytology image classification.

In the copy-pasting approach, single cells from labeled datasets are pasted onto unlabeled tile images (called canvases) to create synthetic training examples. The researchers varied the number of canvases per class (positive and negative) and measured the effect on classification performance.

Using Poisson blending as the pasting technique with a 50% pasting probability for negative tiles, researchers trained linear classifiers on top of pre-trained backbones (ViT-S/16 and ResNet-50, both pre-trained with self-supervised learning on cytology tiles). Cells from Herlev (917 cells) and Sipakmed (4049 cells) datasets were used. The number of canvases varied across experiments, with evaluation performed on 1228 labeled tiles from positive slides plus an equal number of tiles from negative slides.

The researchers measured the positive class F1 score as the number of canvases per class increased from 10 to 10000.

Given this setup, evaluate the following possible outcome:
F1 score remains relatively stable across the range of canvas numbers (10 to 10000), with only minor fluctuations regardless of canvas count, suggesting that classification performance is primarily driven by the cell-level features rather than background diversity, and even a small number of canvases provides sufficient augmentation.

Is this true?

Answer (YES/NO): NO